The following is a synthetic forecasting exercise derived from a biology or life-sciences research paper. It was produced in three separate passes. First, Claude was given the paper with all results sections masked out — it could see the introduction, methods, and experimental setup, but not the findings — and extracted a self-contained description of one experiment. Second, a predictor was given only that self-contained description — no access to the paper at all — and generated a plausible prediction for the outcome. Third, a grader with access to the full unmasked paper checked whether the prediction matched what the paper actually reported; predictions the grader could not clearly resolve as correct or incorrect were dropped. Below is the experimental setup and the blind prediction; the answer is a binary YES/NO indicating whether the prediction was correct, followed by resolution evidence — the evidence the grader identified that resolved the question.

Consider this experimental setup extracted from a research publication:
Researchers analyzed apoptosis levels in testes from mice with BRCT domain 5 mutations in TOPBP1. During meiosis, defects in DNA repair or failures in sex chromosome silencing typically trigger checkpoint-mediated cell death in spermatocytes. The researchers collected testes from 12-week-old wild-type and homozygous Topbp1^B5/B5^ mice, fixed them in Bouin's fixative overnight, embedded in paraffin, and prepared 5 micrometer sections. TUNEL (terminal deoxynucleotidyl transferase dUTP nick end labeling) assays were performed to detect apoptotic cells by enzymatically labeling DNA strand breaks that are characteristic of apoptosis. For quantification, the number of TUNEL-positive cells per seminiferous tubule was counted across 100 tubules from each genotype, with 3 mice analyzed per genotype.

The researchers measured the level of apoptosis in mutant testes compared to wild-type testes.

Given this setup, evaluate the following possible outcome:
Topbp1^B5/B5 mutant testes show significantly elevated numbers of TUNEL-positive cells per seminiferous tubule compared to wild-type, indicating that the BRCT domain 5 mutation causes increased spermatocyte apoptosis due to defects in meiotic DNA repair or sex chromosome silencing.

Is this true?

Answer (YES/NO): YES